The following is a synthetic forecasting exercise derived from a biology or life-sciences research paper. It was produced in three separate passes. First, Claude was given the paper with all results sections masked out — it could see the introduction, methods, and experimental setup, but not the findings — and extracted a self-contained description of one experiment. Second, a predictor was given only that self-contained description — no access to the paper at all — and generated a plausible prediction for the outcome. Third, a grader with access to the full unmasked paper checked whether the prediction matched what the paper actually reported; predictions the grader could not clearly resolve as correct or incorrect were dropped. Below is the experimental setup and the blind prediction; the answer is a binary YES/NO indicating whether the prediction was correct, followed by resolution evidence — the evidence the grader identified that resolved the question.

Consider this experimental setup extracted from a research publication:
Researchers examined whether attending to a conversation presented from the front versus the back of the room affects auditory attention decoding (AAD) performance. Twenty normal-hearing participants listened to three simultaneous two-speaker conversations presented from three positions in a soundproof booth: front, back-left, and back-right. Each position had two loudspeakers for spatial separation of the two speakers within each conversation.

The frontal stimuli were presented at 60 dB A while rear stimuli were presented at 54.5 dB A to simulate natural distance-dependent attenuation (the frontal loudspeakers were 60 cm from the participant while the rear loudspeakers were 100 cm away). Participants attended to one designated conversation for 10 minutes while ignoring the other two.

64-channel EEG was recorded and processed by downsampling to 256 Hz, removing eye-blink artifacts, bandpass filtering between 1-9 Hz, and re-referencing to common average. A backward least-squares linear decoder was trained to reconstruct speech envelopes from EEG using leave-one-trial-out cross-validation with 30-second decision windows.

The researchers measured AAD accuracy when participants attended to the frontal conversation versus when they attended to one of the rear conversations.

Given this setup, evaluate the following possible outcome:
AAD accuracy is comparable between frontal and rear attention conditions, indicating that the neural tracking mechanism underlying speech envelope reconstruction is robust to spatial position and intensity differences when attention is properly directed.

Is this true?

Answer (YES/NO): YES